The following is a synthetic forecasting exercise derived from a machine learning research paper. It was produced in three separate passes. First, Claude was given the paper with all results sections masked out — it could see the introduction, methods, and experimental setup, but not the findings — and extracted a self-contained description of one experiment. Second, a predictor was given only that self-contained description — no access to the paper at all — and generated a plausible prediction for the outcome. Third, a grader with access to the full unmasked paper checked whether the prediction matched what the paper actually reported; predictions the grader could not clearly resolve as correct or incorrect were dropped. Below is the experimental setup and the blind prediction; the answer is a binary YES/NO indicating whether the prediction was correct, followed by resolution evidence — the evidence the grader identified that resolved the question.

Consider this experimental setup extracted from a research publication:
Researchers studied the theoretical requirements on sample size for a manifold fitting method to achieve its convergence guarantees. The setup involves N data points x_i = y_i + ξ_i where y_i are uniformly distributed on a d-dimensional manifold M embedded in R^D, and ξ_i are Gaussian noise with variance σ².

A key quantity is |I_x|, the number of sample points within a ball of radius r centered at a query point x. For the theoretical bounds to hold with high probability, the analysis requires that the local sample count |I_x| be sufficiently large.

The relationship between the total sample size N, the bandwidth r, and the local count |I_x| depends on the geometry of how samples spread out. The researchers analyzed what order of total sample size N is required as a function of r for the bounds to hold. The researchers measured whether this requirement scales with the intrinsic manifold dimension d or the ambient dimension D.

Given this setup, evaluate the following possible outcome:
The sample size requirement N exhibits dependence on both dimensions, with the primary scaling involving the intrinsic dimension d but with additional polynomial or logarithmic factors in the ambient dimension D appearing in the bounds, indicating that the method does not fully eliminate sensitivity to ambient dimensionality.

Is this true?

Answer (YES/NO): NO